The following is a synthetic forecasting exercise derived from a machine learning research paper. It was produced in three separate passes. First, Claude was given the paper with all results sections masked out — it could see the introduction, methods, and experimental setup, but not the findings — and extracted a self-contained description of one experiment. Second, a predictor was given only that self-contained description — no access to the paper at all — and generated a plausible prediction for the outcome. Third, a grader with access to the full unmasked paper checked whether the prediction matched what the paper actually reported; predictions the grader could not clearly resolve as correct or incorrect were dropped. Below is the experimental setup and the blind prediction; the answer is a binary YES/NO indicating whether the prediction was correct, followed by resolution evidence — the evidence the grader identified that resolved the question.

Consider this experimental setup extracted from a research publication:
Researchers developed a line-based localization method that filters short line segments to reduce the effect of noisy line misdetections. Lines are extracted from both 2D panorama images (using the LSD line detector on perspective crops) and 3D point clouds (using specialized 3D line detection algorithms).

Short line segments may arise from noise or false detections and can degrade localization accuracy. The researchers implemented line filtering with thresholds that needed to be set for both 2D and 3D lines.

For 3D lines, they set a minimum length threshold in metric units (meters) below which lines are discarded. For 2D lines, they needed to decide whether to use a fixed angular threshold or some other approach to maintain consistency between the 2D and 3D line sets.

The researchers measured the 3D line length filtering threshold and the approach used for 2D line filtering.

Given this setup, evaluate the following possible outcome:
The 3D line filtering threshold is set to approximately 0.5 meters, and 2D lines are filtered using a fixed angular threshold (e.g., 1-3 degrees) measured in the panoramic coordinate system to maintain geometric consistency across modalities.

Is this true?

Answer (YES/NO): NO